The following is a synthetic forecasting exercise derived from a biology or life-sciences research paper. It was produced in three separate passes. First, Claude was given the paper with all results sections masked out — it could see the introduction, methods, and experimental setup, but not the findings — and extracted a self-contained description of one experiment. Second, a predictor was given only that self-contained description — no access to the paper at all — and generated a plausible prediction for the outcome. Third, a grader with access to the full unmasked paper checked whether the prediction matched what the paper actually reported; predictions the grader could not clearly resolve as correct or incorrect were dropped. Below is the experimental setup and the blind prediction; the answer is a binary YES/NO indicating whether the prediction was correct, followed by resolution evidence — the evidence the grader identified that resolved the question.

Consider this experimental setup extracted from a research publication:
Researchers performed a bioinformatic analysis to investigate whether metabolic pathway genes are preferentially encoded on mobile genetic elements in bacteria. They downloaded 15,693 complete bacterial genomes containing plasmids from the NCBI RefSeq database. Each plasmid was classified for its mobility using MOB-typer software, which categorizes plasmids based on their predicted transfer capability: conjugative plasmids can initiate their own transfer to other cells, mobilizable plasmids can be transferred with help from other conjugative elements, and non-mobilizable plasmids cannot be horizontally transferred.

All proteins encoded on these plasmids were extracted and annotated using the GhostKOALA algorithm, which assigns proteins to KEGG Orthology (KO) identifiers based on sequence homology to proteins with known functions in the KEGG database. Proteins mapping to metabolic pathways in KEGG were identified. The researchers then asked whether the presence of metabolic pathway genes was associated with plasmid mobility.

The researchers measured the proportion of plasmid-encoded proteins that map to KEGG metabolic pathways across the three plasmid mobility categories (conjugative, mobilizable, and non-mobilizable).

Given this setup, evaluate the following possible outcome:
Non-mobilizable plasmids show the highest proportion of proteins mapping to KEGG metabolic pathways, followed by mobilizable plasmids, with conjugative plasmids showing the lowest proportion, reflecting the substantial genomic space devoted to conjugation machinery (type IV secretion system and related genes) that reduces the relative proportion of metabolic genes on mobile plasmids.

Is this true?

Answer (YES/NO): NO